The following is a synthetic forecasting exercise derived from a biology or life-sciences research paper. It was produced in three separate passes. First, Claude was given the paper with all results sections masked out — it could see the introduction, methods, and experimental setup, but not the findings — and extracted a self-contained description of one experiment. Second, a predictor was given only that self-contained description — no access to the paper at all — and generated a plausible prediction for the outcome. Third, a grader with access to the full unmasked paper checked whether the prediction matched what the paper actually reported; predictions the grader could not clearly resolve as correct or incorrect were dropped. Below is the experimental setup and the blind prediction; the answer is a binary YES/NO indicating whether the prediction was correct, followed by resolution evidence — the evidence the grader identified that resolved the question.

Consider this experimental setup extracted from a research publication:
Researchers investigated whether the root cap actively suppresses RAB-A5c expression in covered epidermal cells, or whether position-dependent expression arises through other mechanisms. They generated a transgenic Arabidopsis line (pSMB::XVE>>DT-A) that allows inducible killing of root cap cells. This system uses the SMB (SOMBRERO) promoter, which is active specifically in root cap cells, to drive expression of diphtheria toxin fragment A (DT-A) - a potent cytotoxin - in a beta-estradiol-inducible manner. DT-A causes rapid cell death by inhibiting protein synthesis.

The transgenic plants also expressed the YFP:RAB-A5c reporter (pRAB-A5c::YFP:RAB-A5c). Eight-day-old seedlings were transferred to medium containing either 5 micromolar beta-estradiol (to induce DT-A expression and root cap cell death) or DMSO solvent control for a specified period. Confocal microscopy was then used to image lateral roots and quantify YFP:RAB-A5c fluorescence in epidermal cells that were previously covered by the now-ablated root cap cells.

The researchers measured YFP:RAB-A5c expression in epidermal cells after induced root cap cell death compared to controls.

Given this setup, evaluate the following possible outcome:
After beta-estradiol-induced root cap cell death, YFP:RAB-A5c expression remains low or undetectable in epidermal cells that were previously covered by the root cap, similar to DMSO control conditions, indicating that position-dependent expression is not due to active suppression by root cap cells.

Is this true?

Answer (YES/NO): NO